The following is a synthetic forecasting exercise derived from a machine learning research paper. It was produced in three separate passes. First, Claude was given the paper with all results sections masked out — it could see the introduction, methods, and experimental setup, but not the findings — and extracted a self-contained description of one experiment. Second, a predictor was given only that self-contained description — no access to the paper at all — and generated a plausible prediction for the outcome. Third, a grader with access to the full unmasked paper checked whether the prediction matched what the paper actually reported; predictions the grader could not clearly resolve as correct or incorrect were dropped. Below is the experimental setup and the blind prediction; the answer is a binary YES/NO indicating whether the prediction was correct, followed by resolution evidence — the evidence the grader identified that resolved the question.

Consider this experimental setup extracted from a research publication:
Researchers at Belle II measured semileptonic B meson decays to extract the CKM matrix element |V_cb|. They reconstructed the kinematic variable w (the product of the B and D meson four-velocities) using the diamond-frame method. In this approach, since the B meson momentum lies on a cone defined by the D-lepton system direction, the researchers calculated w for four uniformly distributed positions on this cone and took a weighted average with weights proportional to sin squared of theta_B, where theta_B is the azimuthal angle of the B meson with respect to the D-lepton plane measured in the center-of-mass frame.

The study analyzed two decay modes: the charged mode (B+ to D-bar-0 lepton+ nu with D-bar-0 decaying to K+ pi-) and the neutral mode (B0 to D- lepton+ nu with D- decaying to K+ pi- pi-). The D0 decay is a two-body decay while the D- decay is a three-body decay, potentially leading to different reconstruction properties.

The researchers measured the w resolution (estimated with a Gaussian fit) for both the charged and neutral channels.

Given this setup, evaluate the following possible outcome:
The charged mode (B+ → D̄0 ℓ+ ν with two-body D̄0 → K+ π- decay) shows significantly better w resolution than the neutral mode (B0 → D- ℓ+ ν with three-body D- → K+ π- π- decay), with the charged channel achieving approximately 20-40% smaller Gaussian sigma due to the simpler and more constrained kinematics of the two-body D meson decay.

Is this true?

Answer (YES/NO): NO